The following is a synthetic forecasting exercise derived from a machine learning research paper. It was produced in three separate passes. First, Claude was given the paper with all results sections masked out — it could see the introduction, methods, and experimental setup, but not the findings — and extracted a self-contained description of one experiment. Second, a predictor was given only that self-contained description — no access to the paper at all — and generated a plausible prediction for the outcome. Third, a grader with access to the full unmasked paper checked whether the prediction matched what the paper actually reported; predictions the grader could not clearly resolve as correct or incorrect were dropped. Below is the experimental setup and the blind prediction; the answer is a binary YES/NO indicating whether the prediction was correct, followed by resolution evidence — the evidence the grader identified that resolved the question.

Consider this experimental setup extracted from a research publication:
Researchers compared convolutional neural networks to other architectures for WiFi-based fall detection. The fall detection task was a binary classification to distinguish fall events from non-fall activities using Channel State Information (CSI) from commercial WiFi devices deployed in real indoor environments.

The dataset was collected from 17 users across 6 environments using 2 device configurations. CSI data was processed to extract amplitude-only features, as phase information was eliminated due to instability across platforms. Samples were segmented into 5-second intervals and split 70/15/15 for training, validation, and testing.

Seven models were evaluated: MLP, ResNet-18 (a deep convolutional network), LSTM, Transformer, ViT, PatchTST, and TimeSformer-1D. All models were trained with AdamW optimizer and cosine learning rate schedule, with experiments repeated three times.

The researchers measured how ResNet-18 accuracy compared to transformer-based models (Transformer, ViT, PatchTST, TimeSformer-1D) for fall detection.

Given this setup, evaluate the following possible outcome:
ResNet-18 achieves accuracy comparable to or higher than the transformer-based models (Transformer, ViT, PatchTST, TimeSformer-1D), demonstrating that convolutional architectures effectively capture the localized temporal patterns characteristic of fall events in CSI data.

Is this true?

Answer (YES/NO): YES